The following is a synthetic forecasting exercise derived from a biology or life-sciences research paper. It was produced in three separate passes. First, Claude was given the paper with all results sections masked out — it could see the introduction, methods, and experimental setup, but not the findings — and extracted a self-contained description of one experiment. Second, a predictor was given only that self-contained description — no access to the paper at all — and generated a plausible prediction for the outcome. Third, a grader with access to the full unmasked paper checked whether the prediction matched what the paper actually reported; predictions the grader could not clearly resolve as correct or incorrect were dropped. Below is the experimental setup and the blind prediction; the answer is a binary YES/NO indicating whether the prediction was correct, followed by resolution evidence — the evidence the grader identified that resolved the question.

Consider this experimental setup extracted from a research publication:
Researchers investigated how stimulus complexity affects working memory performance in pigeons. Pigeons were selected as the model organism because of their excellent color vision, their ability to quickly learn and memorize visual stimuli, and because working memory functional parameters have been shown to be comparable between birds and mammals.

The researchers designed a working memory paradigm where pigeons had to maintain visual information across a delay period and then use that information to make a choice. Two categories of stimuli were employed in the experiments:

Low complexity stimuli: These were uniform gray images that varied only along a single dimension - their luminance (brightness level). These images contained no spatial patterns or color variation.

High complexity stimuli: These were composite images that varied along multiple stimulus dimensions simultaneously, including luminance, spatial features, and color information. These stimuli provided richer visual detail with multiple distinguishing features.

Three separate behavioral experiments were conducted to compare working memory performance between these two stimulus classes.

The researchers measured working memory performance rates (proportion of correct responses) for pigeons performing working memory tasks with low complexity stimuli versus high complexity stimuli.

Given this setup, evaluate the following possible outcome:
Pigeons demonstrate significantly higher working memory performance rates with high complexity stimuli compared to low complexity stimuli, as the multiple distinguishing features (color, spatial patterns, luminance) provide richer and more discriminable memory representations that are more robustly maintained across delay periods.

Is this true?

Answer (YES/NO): YES